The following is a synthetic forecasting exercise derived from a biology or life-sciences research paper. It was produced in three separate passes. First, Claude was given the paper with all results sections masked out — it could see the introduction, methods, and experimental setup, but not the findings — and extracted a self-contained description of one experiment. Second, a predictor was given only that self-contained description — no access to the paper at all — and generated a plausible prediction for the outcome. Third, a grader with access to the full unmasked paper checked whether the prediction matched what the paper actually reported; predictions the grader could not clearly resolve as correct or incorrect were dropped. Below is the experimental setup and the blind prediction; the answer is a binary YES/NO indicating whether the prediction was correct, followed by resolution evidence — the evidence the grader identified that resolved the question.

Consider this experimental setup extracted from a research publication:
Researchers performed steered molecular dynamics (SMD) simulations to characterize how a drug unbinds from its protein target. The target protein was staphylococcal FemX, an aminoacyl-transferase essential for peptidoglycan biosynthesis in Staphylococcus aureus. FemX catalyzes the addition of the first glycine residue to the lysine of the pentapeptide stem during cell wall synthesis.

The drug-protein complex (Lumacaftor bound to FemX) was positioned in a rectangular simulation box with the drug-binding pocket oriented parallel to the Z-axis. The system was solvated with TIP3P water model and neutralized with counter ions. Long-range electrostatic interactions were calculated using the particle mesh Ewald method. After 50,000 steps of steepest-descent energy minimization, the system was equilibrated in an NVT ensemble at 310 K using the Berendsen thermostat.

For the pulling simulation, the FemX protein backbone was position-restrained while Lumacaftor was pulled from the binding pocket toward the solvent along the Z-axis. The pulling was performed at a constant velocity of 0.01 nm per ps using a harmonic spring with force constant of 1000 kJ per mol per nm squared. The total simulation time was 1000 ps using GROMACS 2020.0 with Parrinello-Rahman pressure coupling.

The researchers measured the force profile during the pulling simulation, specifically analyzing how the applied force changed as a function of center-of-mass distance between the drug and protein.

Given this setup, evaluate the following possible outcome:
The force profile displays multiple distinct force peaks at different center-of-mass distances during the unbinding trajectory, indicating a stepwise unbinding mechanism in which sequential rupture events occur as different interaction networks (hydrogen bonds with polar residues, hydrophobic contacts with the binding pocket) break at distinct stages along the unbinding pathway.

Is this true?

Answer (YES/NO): NO